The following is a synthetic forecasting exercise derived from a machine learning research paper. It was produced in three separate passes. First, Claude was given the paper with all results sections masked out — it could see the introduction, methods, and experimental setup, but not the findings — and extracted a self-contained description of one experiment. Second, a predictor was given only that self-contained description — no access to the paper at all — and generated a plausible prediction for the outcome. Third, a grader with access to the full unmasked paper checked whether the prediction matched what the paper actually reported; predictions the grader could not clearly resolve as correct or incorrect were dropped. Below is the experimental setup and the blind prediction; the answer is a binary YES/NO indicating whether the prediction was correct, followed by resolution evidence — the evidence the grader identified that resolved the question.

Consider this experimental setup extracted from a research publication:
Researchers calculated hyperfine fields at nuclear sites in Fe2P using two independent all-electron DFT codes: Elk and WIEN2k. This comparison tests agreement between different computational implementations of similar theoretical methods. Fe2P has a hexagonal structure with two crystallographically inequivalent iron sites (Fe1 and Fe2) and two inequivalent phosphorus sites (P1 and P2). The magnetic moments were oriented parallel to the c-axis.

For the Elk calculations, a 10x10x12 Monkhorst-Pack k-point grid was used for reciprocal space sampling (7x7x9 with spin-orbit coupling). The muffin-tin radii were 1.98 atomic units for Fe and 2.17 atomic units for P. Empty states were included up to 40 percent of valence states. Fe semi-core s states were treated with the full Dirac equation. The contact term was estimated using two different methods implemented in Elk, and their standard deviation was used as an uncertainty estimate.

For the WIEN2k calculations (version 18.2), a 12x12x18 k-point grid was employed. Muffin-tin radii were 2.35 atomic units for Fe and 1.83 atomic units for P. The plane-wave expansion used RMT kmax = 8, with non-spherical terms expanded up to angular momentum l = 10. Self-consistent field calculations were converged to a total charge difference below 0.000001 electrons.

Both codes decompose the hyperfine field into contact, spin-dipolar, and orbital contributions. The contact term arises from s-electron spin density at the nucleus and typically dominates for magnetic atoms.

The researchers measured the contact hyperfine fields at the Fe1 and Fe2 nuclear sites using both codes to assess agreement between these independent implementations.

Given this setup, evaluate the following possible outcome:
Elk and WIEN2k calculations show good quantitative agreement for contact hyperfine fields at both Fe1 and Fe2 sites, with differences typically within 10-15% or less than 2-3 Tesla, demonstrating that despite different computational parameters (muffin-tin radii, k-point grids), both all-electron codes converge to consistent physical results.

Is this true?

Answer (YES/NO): YES